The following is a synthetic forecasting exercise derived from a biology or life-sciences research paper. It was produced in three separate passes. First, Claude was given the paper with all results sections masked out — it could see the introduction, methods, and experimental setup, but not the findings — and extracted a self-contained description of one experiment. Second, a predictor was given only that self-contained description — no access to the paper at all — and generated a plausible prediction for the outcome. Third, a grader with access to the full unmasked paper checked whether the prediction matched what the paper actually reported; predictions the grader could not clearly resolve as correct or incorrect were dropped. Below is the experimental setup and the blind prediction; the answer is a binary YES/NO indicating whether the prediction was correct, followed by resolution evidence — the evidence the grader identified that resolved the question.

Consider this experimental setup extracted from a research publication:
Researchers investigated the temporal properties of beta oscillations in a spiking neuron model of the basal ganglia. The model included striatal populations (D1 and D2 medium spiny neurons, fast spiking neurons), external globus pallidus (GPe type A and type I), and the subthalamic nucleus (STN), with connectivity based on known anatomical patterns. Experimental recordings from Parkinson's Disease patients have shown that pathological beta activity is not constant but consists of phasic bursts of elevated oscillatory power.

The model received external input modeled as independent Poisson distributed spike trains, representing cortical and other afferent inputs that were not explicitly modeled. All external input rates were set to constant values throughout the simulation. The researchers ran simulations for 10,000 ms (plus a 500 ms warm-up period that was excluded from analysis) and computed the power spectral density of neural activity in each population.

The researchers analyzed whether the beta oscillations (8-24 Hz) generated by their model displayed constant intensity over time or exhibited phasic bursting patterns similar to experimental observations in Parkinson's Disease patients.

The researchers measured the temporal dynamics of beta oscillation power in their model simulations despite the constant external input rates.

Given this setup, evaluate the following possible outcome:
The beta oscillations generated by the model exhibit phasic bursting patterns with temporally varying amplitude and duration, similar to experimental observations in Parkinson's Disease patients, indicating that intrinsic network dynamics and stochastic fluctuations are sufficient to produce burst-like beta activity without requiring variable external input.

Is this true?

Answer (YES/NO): YES